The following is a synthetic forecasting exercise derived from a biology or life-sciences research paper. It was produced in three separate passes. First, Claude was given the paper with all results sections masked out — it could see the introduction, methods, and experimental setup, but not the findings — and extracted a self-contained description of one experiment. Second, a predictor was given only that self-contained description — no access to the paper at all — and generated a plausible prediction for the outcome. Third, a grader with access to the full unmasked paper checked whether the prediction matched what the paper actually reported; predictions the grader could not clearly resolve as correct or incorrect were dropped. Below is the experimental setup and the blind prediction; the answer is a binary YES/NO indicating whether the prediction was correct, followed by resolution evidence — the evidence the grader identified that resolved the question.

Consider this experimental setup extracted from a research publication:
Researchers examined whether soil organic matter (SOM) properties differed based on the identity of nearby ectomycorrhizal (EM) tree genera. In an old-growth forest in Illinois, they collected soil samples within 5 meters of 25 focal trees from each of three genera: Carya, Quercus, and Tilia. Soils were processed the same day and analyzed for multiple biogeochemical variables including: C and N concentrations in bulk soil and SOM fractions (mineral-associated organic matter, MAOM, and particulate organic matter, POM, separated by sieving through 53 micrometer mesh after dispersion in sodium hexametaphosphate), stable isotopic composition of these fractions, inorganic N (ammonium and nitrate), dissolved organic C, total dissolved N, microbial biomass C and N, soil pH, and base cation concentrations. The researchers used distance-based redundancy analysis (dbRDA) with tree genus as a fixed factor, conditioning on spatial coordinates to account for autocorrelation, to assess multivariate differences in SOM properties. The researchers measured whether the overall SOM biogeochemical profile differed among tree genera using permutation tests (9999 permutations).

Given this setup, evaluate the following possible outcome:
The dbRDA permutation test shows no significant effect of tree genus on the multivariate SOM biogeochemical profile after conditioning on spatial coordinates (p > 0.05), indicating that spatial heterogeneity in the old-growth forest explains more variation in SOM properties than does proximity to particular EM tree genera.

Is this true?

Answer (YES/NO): NO